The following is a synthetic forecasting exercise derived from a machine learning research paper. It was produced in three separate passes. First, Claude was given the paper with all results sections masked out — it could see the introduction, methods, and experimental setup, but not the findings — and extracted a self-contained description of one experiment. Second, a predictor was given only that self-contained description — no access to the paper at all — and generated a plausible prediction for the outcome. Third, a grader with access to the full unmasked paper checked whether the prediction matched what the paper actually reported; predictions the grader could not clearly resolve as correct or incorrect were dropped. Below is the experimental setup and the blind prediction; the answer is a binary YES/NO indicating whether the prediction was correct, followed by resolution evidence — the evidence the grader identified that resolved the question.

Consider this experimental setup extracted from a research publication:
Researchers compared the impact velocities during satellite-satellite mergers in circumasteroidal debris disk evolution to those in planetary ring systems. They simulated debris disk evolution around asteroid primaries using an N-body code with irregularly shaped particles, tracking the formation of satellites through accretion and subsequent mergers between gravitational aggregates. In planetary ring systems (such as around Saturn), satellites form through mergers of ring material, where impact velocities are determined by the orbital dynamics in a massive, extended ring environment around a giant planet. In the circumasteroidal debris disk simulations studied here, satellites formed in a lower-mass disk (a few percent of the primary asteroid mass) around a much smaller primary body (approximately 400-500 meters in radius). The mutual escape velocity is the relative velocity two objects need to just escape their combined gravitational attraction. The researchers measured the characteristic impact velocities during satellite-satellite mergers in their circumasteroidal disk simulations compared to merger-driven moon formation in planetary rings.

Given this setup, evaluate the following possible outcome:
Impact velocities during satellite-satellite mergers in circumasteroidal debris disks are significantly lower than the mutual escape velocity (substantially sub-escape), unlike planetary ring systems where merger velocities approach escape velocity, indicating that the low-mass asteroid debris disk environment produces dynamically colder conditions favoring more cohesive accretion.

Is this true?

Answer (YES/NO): YES